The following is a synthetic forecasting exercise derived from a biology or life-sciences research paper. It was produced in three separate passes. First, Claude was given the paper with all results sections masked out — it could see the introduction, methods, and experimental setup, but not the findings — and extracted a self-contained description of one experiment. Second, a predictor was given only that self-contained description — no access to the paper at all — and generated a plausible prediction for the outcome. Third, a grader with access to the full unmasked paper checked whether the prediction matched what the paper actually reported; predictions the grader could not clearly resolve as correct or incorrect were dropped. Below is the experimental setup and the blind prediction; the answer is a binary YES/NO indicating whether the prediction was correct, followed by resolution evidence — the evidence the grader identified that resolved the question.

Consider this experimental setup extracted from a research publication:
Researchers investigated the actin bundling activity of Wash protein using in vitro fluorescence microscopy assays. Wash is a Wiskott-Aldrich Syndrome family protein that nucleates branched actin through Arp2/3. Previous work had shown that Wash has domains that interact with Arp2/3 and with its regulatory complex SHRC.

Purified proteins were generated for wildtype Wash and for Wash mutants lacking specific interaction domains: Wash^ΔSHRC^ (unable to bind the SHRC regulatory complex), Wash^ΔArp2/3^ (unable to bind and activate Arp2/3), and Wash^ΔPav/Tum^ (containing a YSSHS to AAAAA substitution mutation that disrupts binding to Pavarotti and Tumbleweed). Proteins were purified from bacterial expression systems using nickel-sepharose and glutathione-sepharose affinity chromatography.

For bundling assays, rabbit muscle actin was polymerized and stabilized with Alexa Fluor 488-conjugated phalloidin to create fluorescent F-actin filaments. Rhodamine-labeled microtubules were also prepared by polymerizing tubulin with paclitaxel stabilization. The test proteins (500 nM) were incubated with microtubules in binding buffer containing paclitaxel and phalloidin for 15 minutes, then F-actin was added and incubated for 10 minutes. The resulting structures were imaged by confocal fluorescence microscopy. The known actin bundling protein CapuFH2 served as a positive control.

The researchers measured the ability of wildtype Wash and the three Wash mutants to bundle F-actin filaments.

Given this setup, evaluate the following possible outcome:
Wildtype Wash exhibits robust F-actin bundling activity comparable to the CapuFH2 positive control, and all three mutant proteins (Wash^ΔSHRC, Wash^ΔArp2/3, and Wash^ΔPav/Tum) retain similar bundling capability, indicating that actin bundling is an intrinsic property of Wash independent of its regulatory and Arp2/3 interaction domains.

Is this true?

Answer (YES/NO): NO